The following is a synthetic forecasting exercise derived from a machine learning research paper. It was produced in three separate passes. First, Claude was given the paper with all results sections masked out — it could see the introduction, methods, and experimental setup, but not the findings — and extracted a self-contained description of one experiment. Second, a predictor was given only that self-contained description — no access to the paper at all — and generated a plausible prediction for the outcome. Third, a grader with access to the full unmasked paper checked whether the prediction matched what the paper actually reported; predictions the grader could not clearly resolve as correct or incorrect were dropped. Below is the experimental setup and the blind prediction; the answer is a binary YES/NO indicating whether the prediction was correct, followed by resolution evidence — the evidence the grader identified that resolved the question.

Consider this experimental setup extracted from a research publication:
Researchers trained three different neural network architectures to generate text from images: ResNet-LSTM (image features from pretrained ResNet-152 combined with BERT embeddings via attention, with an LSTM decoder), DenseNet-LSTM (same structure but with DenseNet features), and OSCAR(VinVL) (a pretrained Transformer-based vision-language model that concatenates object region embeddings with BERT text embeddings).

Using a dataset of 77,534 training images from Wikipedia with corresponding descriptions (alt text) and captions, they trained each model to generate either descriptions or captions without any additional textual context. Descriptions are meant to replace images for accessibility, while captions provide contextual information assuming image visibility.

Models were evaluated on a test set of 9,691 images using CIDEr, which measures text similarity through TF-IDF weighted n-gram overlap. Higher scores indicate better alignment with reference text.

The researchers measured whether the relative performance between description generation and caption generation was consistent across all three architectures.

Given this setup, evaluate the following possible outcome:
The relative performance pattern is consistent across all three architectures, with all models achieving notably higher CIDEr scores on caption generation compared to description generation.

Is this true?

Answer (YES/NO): NO